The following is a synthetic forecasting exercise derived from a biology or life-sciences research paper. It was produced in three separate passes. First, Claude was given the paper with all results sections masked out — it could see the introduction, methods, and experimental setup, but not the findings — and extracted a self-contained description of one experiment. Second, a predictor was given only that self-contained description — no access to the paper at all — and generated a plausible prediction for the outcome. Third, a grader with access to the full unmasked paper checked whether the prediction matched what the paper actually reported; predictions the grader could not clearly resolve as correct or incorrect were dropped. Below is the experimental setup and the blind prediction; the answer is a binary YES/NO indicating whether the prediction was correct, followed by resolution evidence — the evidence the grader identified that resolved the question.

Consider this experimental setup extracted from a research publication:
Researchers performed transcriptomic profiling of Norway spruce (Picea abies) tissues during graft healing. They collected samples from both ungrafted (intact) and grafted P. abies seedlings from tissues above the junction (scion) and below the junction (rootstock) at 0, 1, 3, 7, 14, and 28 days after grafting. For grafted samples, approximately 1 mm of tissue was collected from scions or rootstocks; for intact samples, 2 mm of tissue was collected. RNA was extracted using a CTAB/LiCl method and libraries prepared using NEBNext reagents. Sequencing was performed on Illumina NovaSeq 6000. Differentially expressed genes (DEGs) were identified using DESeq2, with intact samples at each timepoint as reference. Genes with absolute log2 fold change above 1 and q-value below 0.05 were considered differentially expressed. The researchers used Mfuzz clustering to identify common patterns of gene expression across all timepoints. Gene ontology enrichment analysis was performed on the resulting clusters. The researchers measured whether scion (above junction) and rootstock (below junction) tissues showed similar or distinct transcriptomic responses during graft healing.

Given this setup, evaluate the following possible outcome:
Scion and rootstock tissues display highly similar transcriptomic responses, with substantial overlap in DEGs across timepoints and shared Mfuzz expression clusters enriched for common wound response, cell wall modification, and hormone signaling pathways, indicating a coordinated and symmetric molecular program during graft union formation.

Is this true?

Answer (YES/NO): NO